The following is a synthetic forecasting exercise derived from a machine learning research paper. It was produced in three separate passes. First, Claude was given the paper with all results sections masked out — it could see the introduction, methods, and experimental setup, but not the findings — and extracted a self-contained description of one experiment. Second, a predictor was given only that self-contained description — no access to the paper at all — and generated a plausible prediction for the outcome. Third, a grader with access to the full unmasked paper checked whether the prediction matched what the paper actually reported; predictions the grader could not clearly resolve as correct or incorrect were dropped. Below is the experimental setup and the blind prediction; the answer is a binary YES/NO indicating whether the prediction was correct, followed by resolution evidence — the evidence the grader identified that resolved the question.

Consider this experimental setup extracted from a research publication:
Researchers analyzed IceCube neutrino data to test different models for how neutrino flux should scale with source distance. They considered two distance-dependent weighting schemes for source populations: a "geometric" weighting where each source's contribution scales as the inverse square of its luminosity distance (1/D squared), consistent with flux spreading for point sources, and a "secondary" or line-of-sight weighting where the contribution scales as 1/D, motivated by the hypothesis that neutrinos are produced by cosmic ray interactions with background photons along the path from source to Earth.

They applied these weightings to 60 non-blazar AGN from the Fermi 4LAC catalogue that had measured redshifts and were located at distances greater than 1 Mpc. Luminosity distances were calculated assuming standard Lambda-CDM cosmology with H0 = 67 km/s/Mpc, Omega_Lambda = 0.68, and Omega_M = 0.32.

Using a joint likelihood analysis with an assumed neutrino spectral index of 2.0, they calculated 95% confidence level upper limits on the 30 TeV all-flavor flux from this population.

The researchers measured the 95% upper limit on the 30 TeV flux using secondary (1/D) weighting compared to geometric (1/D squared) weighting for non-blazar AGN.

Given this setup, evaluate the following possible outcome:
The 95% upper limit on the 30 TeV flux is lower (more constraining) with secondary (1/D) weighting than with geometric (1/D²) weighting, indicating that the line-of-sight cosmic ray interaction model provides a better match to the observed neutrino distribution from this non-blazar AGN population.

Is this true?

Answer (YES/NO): NO